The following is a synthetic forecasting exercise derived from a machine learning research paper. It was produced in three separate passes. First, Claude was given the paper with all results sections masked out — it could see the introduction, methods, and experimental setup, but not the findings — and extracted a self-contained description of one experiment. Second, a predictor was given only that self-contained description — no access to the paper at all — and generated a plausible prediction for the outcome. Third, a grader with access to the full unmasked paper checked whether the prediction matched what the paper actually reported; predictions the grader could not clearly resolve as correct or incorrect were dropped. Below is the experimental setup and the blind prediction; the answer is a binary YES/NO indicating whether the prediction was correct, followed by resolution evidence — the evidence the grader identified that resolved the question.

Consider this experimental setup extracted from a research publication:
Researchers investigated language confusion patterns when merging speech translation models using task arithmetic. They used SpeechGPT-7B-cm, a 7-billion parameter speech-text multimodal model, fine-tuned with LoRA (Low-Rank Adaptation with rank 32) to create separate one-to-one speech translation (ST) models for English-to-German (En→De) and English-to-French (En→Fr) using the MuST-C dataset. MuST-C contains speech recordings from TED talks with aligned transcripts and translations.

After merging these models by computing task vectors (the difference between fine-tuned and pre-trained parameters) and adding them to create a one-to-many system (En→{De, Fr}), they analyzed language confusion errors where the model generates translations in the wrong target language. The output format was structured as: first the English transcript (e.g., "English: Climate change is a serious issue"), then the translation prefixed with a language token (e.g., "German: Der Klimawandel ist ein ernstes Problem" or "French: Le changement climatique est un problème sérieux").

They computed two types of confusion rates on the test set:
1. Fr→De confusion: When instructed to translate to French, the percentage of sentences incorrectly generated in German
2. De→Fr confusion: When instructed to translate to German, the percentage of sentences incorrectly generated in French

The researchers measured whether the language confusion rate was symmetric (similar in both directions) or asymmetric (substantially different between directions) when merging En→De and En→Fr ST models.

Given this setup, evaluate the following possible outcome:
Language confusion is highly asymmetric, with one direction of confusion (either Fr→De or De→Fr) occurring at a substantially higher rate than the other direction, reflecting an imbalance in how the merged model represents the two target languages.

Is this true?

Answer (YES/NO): NO